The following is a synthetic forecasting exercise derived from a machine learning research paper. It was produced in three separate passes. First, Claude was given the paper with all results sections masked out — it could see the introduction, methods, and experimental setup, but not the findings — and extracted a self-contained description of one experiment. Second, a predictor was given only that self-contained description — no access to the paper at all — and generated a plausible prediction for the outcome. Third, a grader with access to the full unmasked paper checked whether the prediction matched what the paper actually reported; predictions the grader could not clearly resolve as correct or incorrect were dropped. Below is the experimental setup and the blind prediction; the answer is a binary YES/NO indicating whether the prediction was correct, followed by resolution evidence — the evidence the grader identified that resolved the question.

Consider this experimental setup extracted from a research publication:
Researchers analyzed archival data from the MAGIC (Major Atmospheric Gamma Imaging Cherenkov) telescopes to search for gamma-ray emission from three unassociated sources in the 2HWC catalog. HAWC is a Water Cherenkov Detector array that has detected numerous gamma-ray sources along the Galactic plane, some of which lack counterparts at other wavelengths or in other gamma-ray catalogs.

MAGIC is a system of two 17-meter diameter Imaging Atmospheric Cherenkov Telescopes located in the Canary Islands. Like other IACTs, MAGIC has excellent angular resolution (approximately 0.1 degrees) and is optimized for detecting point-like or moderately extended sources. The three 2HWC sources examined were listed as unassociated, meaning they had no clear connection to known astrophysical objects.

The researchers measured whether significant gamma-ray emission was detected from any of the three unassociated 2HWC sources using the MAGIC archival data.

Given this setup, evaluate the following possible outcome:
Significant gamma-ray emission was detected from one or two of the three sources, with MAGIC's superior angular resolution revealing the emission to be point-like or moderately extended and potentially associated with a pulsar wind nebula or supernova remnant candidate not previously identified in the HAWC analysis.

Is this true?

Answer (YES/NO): NO